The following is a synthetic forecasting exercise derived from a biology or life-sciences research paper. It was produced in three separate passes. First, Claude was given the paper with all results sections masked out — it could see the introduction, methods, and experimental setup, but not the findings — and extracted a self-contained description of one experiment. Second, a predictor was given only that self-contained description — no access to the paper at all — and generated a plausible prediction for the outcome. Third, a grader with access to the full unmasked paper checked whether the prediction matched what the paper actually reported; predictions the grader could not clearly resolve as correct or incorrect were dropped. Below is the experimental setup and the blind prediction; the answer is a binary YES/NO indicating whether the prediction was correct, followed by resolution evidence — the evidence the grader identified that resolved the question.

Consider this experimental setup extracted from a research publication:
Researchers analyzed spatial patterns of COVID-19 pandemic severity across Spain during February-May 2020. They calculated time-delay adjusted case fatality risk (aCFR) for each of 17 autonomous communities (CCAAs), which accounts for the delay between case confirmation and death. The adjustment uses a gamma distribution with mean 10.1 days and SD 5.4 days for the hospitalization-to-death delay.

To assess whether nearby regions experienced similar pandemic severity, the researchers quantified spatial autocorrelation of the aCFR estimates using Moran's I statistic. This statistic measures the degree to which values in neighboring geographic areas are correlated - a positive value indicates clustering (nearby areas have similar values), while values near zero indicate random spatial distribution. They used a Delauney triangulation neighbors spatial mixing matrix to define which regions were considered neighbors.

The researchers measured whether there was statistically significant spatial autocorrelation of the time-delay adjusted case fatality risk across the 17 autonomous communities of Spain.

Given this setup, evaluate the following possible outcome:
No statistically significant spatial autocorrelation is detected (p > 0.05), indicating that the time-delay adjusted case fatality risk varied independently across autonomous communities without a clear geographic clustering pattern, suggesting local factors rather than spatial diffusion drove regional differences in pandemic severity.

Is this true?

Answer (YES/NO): YES